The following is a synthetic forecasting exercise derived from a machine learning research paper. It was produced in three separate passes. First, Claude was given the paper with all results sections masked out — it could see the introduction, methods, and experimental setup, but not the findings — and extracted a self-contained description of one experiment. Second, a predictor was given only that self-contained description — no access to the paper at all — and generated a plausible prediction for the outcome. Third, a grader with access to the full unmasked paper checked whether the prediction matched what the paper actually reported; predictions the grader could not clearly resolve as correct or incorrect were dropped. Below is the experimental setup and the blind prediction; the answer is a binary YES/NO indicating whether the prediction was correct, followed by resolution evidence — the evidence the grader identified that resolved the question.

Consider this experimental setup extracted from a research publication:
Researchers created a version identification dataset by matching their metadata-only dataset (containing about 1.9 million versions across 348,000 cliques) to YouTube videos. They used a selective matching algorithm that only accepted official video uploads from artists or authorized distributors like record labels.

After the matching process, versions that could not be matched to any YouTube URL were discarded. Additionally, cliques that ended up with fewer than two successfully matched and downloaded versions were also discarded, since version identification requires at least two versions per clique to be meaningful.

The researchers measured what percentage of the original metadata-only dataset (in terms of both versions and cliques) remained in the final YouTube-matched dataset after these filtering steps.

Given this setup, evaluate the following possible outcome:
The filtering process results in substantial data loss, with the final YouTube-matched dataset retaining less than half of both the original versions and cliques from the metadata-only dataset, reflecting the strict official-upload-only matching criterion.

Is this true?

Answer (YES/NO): YES